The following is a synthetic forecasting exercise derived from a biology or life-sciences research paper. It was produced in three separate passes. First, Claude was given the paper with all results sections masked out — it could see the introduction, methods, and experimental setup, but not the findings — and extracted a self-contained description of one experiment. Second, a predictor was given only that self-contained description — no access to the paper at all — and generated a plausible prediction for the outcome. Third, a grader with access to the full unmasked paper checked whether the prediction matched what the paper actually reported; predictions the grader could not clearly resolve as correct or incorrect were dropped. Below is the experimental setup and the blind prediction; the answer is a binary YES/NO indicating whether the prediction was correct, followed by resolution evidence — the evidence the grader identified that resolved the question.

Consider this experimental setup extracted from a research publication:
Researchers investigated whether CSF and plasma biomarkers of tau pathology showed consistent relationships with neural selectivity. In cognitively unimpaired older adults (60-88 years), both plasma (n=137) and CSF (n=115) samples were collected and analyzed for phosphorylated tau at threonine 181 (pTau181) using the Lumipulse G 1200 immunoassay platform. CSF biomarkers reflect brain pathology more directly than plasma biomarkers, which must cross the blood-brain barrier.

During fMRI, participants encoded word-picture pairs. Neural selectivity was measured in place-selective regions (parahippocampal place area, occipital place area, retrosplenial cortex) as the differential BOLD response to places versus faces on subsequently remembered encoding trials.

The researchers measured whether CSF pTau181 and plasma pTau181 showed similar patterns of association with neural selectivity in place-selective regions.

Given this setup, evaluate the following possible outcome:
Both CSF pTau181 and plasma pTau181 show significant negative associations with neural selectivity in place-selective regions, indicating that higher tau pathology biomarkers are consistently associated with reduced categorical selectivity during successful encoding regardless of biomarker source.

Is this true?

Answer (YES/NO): NO